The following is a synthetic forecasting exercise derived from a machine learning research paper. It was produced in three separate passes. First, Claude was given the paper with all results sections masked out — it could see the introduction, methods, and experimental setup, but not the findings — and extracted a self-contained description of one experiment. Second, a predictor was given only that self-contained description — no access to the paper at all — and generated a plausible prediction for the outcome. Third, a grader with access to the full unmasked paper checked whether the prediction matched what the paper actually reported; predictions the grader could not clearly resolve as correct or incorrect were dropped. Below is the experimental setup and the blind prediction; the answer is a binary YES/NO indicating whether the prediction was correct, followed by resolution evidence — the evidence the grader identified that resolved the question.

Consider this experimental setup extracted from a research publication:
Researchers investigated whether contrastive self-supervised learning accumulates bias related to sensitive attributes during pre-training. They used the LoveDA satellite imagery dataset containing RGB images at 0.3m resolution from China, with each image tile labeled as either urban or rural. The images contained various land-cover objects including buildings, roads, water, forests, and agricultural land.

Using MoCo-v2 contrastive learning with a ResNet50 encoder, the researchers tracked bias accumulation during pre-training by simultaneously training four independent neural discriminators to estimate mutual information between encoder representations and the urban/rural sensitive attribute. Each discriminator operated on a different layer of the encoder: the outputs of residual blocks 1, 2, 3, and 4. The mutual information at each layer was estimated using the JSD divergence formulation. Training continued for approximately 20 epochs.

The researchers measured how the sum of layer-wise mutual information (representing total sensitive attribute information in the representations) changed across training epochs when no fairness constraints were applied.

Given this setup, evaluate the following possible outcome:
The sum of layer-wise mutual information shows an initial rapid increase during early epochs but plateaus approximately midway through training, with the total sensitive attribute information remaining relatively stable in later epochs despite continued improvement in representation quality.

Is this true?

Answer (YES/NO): NO